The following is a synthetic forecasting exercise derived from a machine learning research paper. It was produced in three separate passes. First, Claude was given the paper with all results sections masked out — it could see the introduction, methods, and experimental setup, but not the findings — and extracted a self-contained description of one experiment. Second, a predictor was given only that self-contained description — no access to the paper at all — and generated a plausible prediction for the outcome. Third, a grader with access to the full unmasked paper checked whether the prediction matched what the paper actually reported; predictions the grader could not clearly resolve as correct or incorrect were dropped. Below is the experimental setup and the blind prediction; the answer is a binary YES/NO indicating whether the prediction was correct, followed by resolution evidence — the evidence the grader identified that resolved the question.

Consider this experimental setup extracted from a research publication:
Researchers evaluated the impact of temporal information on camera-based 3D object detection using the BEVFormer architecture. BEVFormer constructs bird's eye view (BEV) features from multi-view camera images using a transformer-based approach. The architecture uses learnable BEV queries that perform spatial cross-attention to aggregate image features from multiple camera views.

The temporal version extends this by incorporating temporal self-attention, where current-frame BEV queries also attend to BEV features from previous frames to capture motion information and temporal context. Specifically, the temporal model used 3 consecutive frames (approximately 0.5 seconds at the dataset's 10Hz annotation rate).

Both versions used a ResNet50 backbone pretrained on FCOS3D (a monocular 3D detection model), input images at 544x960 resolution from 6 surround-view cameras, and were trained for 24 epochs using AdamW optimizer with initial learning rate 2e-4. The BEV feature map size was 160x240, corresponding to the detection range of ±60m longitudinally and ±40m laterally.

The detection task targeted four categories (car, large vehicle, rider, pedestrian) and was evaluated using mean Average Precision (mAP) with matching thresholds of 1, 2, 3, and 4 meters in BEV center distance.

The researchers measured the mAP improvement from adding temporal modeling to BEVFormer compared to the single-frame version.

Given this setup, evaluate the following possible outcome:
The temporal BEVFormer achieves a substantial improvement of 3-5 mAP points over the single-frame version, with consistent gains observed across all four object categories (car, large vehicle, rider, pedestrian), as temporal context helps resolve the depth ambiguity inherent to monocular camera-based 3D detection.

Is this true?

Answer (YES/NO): NO